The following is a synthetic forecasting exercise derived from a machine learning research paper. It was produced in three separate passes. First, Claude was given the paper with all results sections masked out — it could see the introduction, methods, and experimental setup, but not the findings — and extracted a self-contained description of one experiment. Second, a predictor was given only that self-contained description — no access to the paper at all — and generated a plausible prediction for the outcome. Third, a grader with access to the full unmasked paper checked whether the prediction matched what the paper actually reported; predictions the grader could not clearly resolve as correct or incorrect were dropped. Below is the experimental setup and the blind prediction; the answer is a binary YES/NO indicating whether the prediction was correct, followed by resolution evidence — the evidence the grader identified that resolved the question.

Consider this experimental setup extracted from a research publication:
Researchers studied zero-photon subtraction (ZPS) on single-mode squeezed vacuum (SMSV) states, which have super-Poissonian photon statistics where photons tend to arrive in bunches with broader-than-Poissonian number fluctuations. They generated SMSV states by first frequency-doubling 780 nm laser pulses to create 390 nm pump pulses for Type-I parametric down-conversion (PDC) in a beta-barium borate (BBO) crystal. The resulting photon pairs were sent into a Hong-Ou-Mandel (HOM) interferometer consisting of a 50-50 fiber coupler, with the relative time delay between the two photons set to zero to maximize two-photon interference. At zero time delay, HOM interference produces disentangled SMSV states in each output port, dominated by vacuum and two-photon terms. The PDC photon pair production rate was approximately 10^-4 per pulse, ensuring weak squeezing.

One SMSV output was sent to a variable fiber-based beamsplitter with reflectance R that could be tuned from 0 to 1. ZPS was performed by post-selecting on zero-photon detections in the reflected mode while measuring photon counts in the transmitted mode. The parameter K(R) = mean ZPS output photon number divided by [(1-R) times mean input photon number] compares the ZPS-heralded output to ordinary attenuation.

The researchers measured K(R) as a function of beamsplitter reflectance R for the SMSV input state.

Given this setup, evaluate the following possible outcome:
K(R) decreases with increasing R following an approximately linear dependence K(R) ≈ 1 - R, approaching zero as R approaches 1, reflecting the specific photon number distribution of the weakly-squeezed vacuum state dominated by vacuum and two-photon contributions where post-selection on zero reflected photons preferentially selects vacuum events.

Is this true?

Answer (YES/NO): NO